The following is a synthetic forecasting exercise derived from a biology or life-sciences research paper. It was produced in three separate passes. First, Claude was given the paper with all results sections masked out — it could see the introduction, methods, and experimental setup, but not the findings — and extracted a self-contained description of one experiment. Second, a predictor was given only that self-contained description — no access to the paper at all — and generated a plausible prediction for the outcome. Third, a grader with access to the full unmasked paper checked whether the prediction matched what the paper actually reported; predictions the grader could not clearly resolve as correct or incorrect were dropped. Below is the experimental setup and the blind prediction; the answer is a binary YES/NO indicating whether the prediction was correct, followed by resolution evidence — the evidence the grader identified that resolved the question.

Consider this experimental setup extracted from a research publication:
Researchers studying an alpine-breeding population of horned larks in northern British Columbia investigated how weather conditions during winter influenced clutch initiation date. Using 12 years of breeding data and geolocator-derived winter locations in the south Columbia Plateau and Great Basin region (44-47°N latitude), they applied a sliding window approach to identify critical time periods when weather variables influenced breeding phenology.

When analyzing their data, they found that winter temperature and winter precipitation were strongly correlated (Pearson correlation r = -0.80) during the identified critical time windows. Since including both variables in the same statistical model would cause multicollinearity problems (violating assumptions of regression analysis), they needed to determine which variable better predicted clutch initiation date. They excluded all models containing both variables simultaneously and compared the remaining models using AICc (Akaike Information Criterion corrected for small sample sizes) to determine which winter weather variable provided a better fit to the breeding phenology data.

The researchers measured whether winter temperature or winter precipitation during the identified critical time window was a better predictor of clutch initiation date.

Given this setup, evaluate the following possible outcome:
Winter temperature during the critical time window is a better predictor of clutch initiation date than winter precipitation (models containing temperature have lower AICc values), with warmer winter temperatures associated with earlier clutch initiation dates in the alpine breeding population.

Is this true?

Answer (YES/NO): NO